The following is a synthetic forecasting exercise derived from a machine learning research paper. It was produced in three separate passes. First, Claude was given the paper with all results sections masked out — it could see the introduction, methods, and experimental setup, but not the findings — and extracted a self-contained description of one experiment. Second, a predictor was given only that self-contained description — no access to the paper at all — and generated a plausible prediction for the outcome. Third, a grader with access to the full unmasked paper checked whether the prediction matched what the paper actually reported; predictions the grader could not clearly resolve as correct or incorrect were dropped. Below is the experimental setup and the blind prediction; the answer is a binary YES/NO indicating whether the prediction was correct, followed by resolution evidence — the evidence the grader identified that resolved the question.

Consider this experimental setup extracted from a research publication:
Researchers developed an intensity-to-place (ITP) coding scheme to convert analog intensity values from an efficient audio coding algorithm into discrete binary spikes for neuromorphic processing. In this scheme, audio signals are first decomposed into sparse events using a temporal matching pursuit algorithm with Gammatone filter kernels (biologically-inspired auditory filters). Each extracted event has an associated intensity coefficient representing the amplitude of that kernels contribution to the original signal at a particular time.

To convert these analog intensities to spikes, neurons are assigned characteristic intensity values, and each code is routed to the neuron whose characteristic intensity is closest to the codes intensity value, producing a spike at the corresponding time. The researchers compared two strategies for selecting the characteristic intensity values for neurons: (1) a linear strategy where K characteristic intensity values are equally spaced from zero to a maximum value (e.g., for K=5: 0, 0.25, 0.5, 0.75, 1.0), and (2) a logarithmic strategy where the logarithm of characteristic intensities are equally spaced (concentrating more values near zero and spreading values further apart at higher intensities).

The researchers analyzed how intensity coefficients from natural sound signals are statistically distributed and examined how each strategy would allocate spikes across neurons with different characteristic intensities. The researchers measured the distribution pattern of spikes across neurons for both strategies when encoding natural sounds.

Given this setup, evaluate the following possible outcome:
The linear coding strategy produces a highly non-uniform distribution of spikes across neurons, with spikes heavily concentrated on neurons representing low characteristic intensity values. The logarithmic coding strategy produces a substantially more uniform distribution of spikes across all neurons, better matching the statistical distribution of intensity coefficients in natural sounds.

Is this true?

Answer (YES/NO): YES